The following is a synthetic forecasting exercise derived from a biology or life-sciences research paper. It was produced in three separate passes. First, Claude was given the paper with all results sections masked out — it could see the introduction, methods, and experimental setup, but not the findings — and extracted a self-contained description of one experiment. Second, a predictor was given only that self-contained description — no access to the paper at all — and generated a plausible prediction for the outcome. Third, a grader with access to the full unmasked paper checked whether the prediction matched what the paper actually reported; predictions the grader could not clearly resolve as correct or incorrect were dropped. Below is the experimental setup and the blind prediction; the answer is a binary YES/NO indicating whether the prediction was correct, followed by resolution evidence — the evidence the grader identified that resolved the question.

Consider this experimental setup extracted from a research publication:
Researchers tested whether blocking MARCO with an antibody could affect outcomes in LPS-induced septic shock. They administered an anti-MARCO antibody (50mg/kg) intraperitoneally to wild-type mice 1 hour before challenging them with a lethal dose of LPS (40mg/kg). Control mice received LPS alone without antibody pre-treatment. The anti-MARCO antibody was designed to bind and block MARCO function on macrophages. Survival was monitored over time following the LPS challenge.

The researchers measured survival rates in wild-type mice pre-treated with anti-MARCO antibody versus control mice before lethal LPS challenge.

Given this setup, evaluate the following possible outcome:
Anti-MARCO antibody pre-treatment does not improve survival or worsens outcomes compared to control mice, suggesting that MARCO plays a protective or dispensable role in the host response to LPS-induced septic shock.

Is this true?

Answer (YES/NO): YES